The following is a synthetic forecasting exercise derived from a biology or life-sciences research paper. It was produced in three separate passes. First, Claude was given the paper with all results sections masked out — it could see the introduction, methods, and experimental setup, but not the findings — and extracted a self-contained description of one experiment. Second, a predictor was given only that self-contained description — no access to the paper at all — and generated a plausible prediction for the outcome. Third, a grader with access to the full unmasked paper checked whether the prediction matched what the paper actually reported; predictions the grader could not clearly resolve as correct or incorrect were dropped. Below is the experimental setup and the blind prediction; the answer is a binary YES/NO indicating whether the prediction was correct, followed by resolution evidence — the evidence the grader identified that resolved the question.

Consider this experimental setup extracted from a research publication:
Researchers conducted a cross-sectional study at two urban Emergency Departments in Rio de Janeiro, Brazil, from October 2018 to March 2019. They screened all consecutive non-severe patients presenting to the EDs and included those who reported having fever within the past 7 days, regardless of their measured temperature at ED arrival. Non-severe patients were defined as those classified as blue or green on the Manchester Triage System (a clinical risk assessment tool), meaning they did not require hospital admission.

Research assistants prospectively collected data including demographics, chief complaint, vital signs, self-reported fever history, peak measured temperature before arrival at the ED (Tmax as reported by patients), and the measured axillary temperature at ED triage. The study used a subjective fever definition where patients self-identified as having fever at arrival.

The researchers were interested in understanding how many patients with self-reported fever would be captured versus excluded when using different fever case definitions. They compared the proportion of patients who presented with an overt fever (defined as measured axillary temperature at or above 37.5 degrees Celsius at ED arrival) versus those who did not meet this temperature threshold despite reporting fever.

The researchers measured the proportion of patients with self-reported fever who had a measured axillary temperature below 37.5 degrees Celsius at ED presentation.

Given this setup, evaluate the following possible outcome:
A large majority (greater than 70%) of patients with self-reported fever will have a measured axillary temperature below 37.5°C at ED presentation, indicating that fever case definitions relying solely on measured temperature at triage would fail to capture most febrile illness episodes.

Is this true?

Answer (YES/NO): NO